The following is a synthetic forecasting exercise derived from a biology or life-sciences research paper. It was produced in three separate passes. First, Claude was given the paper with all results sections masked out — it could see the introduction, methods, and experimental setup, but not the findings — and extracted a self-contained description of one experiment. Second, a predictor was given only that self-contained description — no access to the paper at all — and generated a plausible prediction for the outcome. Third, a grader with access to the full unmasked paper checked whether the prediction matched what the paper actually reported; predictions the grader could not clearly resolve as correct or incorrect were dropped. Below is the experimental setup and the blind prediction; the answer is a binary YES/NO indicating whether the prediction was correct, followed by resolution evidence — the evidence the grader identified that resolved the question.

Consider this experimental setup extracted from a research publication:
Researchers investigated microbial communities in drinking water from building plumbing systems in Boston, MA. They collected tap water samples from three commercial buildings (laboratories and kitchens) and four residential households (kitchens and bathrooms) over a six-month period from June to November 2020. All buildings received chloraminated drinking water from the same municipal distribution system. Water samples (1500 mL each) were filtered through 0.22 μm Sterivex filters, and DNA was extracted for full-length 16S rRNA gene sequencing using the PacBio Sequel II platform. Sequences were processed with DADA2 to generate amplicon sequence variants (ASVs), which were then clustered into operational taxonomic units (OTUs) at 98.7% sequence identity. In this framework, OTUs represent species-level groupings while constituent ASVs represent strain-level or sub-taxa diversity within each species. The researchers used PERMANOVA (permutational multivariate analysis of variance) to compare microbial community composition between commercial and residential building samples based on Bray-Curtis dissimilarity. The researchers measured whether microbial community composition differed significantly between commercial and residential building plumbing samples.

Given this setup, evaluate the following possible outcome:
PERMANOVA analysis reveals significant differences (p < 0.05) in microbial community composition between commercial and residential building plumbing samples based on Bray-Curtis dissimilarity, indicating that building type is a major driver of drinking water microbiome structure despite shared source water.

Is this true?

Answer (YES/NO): YES